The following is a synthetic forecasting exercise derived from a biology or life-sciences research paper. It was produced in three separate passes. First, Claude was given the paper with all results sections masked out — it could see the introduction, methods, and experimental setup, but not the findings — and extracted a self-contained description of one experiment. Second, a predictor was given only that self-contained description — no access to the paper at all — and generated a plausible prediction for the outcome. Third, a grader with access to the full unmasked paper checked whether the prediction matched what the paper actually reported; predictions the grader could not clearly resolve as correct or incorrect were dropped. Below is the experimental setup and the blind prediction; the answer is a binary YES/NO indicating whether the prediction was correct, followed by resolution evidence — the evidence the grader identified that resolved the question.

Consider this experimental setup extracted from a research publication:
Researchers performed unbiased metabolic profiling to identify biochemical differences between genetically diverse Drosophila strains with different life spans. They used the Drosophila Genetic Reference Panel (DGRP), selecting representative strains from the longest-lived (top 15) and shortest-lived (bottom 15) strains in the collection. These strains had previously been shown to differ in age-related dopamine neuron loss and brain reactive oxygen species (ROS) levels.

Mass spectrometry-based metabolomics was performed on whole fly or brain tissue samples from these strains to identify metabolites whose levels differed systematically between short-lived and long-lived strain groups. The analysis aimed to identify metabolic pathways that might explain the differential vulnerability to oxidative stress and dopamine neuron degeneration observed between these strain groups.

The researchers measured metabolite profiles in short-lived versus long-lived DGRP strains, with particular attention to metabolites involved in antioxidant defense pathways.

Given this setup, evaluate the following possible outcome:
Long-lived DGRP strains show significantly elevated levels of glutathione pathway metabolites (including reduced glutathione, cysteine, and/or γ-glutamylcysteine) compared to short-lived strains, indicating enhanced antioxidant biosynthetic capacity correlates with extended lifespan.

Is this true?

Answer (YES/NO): NO